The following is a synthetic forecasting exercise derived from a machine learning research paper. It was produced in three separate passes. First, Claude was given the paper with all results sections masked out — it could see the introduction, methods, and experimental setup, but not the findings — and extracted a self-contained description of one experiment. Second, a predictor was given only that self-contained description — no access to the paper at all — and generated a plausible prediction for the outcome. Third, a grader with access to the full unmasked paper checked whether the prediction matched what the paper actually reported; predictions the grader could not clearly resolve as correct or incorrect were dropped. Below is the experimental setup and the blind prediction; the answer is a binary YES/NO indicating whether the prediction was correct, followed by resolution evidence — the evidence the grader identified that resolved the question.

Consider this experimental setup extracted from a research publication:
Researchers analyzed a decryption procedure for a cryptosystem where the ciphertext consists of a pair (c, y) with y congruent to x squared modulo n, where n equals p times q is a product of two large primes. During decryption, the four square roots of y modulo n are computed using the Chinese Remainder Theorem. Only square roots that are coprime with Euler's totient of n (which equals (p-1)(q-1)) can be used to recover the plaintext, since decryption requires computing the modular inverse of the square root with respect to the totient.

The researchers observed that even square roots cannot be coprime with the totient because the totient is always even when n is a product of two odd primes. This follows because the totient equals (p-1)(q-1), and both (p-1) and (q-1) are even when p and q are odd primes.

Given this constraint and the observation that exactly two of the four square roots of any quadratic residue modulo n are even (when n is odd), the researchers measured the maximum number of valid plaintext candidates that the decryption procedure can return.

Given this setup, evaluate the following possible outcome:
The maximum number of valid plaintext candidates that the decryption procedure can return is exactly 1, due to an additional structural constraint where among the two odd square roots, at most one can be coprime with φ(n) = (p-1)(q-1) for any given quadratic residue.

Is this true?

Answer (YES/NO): NO